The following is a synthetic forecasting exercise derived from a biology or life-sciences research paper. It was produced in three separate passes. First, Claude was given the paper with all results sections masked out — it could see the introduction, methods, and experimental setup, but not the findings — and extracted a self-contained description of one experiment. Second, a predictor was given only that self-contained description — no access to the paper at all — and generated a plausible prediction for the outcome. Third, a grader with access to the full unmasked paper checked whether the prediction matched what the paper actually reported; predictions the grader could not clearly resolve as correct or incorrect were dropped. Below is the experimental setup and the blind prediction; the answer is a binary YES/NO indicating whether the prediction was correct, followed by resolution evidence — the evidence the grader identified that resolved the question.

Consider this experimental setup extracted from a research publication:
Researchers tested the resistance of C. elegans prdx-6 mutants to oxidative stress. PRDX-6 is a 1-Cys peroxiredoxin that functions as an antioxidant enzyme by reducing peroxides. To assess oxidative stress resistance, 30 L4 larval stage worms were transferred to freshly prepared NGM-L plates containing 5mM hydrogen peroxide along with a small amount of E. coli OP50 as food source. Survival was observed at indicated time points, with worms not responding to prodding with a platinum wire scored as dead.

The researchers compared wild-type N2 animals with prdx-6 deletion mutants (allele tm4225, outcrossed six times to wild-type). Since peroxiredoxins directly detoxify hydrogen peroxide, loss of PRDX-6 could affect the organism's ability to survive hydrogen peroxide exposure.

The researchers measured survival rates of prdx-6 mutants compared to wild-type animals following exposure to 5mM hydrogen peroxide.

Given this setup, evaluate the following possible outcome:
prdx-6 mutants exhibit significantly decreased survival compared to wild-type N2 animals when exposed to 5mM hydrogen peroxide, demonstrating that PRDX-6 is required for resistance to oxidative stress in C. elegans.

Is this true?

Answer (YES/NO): NO